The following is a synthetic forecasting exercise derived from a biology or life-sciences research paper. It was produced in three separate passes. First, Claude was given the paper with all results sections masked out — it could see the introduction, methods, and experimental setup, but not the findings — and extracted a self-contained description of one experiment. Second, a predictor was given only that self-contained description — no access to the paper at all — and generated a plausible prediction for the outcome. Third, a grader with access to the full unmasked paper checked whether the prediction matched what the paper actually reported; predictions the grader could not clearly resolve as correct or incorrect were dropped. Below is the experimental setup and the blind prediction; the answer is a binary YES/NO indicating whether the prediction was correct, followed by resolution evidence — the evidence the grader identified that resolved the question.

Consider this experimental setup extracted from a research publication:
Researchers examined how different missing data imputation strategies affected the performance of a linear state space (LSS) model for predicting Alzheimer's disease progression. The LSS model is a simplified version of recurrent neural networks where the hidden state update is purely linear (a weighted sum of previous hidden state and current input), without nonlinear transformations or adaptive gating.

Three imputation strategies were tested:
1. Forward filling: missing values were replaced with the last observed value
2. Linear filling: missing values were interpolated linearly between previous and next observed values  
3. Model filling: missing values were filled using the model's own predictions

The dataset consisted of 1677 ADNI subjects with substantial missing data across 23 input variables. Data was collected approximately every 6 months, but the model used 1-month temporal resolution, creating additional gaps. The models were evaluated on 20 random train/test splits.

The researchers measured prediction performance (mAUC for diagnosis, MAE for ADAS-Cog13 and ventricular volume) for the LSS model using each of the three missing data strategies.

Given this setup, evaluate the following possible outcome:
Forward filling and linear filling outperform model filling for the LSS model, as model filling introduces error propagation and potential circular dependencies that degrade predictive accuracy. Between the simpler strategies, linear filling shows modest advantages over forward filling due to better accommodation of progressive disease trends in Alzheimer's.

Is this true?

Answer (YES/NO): NO